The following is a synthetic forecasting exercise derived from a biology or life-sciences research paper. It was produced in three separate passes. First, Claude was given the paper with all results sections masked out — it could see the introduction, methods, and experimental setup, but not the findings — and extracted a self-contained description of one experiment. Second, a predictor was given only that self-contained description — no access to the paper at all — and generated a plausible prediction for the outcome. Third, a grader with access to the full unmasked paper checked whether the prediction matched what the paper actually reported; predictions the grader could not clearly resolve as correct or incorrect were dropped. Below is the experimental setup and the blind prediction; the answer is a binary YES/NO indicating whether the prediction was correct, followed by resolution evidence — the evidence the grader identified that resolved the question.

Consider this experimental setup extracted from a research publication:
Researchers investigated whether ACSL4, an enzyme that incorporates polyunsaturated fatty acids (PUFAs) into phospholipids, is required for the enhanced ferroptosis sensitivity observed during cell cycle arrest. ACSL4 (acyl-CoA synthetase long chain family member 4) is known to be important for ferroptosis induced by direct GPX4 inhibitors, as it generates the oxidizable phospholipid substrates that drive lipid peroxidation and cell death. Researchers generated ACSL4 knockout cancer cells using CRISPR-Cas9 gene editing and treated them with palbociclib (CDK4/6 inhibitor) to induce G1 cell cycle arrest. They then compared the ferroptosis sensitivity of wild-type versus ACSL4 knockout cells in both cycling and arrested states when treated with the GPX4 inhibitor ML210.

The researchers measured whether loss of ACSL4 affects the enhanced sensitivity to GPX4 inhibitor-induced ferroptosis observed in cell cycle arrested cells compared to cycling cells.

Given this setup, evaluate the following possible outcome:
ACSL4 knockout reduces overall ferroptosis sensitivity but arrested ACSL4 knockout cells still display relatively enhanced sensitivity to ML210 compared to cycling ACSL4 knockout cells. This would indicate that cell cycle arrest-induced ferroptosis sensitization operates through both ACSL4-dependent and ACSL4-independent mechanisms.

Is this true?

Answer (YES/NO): NO